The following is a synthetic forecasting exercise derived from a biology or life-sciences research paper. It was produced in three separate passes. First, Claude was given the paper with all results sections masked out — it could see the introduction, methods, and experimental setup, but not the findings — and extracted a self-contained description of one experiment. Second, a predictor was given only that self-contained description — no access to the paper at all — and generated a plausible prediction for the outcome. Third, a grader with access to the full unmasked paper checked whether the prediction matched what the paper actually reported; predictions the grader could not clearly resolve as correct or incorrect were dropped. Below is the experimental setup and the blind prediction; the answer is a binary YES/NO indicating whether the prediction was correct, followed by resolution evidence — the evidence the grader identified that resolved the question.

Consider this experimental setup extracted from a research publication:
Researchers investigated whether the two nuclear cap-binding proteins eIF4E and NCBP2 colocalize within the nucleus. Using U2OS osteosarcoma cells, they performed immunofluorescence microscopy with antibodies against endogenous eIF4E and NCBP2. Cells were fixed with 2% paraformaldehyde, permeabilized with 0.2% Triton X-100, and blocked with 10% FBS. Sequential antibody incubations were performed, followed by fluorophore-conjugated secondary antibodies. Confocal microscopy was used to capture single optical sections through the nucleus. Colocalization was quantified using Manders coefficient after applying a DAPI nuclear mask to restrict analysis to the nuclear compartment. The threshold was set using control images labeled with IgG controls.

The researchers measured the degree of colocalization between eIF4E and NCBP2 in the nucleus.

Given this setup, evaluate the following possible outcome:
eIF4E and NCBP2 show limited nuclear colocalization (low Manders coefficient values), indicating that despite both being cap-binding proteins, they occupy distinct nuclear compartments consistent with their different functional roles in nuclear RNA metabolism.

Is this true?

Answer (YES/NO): YES